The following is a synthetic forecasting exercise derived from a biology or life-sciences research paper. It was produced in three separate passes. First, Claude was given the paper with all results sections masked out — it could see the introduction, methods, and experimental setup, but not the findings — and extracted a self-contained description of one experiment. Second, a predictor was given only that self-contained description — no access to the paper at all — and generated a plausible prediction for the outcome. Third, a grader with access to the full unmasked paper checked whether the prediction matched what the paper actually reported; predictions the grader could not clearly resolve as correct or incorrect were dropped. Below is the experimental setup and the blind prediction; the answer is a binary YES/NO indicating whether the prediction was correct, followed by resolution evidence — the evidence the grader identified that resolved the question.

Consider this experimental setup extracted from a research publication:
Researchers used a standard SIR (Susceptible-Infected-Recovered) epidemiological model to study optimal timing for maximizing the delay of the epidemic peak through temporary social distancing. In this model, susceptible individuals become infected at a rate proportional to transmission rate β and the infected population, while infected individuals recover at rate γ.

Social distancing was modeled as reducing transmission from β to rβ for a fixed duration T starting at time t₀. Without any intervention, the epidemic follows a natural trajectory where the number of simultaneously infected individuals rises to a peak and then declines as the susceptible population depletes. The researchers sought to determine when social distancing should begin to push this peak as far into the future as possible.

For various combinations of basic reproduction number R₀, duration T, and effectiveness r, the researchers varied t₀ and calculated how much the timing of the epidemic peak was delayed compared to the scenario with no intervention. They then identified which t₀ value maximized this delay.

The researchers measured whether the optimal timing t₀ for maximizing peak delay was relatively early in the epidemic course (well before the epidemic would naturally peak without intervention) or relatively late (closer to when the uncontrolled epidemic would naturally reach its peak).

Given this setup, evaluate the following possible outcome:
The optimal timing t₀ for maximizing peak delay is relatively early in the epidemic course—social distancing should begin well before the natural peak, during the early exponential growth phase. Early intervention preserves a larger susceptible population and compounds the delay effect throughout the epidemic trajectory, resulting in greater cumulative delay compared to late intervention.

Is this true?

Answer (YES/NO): NO